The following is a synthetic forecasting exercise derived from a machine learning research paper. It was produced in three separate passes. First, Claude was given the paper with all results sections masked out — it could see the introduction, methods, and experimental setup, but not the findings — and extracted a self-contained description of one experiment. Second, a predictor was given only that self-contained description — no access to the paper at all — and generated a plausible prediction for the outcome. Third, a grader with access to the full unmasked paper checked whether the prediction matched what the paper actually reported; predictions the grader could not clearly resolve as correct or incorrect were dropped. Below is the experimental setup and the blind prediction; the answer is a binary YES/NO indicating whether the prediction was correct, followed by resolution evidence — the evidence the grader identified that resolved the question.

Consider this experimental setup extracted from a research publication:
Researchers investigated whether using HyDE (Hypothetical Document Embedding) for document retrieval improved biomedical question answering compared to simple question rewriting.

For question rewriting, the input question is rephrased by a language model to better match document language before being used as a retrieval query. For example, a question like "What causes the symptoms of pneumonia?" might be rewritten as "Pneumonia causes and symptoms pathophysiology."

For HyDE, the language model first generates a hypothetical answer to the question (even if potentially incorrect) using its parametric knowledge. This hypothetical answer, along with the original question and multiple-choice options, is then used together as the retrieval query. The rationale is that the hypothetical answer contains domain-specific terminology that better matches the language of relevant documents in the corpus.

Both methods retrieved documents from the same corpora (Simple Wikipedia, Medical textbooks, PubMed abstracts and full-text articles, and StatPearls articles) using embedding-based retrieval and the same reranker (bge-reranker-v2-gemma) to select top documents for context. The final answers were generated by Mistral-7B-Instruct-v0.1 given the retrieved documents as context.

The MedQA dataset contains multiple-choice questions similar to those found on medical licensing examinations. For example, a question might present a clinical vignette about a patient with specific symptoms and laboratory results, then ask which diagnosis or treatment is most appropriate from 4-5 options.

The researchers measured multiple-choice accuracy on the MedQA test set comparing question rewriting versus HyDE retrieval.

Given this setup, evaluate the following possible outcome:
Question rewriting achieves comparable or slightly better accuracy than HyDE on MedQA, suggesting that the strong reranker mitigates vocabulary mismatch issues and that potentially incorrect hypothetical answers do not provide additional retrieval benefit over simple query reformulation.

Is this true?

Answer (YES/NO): NO